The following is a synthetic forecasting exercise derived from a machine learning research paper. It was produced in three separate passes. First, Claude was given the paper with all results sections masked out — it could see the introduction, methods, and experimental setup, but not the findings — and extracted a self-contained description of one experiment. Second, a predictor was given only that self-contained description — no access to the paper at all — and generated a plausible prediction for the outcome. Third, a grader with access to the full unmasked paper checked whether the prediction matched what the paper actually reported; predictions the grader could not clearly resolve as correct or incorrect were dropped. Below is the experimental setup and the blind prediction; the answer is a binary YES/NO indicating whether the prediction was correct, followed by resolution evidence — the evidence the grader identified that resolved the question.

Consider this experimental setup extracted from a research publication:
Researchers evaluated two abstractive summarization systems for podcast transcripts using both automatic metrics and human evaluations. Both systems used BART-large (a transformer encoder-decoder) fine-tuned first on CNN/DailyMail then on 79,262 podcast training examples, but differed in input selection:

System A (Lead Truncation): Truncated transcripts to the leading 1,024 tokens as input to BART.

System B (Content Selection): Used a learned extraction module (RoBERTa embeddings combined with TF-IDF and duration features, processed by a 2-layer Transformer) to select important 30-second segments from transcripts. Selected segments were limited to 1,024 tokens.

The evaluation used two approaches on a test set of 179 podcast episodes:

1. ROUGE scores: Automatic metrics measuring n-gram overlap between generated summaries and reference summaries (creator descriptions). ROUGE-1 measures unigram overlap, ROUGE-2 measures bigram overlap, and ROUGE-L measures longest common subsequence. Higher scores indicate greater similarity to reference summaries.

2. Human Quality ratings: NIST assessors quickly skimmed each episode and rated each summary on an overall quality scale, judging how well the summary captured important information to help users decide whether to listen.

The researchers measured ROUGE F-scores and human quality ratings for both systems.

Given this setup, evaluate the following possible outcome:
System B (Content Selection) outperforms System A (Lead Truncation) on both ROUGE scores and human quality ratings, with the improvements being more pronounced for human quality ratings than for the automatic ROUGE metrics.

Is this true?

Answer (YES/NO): NO